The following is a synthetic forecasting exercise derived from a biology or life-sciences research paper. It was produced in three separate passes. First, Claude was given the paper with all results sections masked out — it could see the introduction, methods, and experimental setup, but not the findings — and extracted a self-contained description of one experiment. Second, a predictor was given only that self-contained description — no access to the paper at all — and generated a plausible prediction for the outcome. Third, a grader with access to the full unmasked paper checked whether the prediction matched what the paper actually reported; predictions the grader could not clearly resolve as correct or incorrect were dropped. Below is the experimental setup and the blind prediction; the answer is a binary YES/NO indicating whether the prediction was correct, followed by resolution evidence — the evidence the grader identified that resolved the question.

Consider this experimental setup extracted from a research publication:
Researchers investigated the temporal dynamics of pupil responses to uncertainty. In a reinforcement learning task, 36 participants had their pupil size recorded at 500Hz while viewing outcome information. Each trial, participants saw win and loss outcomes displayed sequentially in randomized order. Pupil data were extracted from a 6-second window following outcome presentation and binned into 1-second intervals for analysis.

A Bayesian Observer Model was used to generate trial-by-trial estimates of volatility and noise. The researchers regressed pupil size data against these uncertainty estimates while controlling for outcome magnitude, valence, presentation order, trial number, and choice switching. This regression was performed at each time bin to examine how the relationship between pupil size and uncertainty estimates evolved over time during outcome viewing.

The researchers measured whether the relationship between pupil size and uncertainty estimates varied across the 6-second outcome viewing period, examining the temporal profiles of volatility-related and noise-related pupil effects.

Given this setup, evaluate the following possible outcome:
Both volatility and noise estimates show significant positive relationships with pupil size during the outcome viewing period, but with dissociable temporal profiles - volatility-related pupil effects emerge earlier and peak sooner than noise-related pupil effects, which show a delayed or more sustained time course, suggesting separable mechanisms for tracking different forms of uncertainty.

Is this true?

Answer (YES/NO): NO